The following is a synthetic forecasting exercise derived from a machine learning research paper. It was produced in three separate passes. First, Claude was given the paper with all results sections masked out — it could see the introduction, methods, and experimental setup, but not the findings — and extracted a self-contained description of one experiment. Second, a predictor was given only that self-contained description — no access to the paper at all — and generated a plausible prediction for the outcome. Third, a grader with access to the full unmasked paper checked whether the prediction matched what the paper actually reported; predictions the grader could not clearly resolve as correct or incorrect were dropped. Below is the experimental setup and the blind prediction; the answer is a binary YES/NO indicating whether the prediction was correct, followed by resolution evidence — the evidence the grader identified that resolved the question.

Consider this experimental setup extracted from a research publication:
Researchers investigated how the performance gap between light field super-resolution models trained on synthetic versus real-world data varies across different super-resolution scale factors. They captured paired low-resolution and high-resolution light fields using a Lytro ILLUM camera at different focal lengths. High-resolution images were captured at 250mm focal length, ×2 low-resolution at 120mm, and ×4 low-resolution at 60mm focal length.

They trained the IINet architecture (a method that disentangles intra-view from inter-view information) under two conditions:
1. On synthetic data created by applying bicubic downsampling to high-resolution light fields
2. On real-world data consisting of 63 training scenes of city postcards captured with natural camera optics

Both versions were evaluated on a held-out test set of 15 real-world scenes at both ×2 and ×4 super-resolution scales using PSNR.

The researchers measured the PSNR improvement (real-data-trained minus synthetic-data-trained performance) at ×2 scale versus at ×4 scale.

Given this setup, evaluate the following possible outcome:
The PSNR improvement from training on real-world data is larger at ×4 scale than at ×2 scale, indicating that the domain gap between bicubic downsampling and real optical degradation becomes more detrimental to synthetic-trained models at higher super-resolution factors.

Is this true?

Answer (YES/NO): NO